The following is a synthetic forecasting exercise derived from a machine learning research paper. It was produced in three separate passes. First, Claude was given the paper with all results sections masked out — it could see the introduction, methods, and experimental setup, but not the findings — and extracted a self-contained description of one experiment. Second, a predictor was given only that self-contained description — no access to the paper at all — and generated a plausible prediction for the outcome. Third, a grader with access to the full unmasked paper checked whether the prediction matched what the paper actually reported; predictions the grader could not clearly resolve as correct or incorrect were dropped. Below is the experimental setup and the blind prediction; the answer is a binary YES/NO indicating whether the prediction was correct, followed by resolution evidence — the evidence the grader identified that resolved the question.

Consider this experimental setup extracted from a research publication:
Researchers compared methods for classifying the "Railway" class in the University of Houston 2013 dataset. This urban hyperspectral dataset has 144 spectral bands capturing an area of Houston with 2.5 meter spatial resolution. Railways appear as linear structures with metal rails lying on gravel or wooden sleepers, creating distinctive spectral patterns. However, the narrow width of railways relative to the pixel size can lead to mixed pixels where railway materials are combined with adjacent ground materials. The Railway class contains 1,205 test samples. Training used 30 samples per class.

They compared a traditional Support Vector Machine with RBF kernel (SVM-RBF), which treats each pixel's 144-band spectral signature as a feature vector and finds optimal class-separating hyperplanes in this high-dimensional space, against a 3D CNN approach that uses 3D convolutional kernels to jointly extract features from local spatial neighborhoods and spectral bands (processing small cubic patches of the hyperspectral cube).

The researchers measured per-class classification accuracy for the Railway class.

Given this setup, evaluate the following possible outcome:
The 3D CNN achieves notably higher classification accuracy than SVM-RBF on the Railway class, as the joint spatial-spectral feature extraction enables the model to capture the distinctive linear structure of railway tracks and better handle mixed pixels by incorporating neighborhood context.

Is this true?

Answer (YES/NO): NO